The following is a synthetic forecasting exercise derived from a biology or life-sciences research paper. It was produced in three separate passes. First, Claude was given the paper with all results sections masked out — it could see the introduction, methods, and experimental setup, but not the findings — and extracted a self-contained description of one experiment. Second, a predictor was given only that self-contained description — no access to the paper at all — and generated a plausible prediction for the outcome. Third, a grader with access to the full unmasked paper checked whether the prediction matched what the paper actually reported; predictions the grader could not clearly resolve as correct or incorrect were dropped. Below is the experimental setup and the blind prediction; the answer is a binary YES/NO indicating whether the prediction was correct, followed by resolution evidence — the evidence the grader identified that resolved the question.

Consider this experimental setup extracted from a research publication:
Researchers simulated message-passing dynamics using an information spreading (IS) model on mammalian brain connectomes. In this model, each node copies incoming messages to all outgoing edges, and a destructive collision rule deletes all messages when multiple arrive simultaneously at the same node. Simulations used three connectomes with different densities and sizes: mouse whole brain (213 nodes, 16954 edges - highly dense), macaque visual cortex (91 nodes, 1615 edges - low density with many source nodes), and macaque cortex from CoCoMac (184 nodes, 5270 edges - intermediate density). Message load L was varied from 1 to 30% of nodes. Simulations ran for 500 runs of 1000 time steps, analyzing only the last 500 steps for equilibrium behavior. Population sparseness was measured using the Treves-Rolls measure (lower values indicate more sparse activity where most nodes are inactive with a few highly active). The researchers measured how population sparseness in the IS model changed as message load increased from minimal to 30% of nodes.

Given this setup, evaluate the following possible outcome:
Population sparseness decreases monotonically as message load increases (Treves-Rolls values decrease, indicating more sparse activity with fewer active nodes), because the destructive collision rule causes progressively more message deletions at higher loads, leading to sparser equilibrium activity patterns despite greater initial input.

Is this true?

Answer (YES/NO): NO